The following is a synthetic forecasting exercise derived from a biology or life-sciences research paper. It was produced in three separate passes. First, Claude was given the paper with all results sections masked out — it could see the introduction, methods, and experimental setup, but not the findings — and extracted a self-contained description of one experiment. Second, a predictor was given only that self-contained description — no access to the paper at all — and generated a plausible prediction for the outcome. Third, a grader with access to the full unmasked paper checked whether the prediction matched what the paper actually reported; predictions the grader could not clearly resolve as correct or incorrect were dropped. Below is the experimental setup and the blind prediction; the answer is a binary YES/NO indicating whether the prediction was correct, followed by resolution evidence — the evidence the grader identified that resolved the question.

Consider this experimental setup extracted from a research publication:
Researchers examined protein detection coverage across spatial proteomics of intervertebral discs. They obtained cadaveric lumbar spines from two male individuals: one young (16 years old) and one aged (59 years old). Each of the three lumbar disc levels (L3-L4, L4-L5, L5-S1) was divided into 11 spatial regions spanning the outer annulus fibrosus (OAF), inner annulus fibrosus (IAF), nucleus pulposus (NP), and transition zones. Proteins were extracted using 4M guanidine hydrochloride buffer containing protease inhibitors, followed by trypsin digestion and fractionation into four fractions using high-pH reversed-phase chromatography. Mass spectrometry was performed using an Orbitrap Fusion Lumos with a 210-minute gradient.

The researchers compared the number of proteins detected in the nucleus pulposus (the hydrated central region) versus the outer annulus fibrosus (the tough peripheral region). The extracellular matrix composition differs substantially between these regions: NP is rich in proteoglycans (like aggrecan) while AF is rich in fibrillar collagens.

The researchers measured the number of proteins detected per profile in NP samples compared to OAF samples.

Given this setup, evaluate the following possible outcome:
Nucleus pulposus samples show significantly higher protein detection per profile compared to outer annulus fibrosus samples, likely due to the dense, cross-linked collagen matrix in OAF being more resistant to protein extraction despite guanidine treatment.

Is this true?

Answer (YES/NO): NO